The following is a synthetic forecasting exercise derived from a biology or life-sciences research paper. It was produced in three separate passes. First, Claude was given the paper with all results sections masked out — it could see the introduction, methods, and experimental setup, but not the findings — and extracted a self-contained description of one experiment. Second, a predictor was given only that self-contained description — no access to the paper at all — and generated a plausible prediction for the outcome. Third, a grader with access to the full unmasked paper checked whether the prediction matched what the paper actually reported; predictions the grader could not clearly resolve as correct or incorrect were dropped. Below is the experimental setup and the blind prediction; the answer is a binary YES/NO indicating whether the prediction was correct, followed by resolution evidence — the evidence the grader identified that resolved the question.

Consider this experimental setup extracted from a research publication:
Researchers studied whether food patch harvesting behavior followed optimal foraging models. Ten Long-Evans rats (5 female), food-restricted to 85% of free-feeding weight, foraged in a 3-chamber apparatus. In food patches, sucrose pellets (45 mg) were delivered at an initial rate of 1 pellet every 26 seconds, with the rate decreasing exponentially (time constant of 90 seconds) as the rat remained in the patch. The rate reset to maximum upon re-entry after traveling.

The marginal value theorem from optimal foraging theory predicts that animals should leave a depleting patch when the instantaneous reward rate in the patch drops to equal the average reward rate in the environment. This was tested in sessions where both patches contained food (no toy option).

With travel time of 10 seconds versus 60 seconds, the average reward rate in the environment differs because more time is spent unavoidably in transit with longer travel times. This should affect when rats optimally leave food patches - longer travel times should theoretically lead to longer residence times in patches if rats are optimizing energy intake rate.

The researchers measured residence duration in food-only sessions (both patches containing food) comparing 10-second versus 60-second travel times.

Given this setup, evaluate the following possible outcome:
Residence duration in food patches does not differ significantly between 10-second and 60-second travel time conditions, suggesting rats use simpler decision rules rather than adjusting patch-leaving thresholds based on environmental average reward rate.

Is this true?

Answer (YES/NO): NO